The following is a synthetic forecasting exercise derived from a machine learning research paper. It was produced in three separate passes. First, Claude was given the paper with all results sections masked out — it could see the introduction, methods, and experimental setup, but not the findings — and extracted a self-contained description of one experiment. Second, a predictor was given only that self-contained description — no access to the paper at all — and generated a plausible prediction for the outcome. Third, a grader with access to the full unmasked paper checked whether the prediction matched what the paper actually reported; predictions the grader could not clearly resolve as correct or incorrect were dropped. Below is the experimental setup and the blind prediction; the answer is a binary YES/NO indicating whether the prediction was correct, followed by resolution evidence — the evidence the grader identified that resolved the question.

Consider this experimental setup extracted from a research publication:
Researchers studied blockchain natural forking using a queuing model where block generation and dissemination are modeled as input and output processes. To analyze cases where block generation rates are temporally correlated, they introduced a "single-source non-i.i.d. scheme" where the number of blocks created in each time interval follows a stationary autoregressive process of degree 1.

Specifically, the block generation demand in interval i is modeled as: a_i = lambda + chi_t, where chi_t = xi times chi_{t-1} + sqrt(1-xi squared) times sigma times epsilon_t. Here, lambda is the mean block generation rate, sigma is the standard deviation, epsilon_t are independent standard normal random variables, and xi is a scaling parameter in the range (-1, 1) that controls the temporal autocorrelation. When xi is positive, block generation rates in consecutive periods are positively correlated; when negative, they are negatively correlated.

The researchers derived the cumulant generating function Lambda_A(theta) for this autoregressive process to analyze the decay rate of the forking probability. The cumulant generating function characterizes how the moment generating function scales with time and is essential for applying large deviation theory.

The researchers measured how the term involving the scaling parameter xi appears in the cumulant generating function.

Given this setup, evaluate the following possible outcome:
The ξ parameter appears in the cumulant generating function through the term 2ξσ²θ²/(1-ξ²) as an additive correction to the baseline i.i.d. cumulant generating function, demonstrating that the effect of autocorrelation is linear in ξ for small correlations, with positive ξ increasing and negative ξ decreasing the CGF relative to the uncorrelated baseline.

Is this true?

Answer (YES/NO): NO